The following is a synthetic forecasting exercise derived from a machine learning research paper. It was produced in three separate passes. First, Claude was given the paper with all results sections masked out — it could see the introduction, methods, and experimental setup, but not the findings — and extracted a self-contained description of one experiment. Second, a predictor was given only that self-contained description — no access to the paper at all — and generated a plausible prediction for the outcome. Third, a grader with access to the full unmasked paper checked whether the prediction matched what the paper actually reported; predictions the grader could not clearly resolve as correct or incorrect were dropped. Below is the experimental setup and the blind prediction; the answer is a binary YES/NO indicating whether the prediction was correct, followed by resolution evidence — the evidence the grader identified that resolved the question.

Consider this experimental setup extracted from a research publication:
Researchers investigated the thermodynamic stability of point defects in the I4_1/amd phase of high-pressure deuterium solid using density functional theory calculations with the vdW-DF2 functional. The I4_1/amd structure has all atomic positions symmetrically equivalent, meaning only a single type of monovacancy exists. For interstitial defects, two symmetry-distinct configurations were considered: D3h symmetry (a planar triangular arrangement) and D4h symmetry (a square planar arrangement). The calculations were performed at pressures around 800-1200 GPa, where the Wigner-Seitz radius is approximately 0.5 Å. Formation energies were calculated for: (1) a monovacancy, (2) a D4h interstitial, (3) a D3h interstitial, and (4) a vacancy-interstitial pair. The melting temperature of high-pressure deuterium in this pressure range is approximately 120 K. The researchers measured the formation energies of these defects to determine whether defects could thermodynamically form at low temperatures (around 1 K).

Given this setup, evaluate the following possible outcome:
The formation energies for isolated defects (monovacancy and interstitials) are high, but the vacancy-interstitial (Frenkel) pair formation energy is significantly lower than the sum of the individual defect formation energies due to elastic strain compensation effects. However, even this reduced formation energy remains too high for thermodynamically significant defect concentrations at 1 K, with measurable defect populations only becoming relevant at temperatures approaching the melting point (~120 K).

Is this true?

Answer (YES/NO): NO